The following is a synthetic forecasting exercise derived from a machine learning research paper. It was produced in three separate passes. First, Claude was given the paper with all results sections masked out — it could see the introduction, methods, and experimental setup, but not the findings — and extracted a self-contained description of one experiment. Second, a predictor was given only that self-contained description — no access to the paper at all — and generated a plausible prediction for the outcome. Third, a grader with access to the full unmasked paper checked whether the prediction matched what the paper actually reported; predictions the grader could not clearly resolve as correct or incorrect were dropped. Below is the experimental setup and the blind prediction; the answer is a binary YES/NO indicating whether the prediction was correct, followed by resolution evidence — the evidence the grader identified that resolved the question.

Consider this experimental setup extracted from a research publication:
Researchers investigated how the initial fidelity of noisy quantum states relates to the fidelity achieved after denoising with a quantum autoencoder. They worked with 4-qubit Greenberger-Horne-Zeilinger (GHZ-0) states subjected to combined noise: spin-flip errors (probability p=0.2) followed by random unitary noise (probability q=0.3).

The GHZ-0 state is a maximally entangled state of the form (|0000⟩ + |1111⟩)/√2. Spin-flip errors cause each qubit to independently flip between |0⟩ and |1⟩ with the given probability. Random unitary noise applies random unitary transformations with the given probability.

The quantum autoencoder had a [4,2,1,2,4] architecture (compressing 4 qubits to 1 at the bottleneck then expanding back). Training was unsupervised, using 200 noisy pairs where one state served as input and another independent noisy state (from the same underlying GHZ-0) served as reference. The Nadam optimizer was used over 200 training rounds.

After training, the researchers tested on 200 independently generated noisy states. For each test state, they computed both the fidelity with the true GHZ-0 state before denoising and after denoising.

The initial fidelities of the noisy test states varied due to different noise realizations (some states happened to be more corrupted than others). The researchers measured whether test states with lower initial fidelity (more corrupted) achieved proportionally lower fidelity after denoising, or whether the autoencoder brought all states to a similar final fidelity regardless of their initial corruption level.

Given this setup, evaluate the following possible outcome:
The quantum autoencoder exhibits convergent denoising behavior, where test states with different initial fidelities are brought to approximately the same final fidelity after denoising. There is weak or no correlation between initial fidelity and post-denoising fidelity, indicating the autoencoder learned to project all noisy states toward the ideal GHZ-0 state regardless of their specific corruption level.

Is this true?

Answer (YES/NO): YES